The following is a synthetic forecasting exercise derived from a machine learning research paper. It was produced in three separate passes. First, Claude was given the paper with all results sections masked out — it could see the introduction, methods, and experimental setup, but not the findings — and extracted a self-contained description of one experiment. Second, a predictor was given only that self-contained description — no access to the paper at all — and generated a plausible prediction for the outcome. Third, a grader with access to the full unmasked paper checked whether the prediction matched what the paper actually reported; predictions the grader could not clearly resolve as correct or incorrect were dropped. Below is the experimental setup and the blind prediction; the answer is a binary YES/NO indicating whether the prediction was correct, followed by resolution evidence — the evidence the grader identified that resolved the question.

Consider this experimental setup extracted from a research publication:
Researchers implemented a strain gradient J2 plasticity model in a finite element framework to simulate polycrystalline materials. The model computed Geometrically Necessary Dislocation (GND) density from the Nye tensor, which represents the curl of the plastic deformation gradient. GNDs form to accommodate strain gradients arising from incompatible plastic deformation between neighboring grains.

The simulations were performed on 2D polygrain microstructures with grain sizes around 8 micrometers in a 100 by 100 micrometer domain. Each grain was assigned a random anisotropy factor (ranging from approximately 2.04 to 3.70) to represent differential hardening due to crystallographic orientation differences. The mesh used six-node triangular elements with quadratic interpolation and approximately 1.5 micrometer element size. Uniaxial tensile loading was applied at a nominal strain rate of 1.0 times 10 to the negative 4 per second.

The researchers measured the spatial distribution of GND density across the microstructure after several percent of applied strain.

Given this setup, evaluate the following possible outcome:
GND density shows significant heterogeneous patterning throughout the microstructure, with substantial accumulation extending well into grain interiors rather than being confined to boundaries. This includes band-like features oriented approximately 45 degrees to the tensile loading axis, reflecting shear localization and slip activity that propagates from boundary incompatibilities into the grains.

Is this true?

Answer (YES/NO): NO